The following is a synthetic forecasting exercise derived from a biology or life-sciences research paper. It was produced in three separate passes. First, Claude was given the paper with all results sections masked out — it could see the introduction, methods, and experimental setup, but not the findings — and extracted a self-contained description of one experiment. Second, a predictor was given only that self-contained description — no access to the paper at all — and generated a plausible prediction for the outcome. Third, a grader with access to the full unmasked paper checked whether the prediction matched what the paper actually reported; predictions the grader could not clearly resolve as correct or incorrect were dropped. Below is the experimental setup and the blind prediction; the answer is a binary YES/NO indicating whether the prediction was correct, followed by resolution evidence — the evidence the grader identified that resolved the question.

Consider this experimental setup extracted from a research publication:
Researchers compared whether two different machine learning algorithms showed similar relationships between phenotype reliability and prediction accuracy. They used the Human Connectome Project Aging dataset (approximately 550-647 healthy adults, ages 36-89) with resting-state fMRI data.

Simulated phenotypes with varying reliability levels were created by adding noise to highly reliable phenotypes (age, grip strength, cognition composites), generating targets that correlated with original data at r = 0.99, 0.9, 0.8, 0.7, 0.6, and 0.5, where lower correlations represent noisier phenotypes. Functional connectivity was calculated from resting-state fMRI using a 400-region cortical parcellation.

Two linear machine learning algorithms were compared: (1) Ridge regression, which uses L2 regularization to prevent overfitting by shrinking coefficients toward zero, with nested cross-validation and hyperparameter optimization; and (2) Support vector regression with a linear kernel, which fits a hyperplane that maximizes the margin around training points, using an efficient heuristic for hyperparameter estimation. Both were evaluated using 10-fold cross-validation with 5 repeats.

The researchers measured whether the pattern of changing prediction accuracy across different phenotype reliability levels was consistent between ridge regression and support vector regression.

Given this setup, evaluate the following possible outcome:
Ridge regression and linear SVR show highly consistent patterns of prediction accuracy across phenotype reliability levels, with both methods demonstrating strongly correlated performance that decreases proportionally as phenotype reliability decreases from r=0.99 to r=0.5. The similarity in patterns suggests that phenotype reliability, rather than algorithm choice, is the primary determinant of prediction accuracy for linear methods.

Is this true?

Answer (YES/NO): YES